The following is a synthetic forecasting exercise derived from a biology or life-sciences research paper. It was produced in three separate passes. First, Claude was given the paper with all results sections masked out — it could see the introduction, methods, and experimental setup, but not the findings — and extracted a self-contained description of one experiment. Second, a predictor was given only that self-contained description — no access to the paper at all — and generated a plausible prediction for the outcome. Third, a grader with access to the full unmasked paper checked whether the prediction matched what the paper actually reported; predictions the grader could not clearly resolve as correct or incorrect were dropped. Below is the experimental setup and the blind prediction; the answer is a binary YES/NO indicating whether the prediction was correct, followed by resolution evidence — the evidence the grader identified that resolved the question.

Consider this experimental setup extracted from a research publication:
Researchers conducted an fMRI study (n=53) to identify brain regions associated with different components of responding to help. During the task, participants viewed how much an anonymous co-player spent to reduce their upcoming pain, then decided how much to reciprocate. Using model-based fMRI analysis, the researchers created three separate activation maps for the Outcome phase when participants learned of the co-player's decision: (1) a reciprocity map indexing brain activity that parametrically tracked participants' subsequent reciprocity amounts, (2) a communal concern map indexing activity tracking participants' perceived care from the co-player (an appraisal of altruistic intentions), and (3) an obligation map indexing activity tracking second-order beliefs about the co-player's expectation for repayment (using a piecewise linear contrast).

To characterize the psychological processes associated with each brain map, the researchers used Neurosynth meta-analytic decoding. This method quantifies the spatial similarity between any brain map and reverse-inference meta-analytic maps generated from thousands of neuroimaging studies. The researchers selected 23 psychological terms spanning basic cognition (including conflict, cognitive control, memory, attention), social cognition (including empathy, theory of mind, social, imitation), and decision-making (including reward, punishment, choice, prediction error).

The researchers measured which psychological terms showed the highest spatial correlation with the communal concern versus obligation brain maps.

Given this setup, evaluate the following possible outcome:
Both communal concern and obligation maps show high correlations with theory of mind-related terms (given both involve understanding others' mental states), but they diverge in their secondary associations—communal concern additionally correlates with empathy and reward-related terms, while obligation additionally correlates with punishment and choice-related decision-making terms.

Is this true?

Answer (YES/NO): NO